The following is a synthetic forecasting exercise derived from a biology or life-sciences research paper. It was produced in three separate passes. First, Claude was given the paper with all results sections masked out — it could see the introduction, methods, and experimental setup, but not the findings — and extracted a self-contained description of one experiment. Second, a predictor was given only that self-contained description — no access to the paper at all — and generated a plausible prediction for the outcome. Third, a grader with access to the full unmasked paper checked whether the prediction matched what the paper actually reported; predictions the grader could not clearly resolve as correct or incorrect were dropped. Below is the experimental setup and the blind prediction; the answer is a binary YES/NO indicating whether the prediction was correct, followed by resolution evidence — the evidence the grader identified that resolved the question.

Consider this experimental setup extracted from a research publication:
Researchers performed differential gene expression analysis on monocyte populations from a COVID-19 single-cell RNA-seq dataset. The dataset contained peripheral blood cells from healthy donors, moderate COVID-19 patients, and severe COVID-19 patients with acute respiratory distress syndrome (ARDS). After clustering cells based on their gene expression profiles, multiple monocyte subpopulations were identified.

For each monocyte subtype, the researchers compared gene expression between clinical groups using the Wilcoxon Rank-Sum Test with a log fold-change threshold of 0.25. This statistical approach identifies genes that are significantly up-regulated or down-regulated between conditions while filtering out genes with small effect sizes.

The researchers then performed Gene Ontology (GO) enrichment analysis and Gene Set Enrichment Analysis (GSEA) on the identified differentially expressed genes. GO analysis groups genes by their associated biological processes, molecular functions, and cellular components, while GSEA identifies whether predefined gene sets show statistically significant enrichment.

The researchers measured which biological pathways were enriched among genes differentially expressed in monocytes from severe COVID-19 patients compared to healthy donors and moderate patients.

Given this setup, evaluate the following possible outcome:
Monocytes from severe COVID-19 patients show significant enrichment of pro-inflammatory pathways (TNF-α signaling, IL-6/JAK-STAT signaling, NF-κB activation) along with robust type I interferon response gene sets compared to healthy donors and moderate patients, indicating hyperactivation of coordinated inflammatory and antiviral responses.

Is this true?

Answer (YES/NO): NO